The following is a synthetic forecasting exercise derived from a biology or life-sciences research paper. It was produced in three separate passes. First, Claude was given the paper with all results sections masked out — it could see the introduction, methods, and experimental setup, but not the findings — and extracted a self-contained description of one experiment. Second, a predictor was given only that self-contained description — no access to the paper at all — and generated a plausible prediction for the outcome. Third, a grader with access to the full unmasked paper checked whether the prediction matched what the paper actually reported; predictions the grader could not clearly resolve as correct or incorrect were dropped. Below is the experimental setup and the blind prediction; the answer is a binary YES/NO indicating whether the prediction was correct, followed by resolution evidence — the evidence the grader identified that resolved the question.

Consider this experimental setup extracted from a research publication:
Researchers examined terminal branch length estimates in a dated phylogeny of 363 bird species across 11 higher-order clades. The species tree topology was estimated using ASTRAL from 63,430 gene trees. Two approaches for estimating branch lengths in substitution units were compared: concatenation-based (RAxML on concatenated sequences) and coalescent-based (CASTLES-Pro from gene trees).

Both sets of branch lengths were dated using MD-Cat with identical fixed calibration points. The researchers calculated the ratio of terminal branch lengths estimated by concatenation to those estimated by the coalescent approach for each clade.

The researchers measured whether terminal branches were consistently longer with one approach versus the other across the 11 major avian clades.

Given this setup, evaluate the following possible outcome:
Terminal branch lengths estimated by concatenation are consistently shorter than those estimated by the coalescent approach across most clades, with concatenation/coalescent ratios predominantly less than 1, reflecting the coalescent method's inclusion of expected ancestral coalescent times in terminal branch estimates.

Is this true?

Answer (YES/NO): NO